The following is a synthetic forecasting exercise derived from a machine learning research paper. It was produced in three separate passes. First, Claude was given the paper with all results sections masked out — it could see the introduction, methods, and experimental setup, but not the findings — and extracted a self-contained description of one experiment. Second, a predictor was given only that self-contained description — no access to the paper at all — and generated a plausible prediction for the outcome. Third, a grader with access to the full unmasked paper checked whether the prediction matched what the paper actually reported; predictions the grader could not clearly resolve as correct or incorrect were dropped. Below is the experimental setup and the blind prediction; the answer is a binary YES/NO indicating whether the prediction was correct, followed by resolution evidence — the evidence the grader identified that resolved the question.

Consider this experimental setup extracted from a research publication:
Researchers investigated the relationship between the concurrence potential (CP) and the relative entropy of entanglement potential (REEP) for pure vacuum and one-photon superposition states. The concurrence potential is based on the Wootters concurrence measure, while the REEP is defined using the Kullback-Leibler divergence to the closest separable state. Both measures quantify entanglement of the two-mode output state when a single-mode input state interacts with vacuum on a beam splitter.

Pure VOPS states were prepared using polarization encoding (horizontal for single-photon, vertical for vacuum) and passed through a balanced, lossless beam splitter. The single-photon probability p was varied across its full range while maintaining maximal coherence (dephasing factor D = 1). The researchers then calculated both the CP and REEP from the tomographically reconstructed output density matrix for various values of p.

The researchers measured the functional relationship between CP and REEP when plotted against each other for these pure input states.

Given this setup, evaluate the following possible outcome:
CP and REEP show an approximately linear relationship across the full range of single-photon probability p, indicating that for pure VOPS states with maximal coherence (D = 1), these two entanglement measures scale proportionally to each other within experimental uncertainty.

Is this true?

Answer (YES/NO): NO